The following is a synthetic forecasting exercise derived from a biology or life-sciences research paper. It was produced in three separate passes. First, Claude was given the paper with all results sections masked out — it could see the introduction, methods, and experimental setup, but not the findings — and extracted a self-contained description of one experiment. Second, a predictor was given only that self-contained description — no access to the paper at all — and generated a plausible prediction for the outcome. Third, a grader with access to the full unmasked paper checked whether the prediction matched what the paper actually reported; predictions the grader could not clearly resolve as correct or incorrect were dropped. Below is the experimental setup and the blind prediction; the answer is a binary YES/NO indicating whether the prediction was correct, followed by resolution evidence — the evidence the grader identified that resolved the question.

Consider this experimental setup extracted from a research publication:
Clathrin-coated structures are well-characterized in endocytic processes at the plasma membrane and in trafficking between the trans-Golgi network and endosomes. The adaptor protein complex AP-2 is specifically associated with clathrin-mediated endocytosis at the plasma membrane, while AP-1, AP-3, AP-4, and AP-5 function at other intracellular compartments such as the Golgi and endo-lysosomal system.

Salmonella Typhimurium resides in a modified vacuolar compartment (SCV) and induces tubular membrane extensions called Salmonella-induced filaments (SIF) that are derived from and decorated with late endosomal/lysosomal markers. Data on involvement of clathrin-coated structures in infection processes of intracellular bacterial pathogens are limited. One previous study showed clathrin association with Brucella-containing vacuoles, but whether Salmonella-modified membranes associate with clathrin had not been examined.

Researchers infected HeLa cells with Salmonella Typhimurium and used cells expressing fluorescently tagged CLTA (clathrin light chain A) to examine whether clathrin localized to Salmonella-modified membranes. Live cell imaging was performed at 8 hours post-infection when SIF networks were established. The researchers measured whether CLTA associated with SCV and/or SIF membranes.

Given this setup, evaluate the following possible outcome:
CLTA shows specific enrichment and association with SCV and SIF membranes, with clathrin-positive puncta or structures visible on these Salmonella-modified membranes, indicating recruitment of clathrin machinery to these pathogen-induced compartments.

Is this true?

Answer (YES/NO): YES